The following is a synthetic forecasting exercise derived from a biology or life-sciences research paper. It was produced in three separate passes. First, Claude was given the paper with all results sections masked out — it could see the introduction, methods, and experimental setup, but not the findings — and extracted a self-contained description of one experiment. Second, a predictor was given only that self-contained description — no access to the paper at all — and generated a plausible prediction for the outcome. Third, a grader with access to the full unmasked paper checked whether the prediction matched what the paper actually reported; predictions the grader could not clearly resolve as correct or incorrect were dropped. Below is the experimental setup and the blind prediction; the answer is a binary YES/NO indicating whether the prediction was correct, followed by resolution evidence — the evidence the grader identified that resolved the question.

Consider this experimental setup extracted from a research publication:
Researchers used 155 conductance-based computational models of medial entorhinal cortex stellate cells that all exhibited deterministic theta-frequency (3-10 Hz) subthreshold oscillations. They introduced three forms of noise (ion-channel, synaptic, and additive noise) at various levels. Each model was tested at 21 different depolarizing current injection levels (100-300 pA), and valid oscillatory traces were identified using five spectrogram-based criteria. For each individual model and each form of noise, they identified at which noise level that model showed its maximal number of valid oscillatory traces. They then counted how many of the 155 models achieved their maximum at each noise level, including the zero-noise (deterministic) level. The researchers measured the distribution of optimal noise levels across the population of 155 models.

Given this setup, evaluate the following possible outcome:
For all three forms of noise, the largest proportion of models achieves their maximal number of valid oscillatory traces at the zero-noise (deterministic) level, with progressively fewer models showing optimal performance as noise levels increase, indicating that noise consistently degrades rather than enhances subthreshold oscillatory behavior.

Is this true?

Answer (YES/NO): NO